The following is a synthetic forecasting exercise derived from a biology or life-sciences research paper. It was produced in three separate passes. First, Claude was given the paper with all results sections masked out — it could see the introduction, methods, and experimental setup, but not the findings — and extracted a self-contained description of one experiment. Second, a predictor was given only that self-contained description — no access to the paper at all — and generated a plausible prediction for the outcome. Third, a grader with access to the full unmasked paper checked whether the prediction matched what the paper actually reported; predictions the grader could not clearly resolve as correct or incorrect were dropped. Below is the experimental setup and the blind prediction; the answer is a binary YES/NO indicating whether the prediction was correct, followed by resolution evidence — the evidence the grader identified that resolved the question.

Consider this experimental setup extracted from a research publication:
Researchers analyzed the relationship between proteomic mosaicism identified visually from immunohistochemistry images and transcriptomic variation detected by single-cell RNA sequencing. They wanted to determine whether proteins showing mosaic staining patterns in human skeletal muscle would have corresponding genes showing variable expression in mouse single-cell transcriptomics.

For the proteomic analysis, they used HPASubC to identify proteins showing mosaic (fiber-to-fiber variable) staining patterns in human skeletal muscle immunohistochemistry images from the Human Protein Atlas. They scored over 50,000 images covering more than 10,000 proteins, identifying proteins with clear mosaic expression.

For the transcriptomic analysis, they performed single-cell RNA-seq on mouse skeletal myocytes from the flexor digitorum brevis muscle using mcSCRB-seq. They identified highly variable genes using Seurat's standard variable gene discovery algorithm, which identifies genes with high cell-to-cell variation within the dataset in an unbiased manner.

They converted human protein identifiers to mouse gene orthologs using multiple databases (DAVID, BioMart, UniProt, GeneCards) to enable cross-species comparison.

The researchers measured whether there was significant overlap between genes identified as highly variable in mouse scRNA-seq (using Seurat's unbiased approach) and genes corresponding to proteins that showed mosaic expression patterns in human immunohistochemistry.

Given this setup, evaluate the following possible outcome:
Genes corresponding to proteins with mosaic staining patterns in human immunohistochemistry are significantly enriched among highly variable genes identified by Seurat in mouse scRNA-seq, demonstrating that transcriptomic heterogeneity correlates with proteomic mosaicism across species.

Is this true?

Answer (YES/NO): NO